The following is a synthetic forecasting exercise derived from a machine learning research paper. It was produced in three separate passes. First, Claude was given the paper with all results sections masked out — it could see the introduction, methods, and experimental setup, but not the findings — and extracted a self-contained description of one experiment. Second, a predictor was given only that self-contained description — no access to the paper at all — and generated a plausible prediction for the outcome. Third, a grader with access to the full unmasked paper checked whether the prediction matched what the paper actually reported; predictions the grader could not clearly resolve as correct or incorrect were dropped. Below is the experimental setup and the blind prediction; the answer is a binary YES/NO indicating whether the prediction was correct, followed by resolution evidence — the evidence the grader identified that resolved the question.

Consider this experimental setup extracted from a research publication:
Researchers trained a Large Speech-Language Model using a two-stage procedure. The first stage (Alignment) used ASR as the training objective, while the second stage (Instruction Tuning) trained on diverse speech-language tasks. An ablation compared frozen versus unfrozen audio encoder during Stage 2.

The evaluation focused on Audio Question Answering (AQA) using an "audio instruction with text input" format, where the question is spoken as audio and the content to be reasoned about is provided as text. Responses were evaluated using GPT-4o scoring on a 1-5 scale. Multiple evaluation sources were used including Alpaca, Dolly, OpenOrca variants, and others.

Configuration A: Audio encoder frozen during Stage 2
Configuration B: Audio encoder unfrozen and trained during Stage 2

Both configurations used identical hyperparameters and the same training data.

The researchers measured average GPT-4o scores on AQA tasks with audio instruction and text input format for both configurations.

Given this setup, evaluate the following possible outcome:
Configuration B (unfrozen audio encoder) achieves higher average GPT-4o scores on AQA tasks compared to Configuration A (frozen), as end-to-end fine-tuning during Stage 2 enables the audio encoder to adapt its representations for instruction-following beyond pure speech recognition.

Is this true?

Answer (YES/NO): YES